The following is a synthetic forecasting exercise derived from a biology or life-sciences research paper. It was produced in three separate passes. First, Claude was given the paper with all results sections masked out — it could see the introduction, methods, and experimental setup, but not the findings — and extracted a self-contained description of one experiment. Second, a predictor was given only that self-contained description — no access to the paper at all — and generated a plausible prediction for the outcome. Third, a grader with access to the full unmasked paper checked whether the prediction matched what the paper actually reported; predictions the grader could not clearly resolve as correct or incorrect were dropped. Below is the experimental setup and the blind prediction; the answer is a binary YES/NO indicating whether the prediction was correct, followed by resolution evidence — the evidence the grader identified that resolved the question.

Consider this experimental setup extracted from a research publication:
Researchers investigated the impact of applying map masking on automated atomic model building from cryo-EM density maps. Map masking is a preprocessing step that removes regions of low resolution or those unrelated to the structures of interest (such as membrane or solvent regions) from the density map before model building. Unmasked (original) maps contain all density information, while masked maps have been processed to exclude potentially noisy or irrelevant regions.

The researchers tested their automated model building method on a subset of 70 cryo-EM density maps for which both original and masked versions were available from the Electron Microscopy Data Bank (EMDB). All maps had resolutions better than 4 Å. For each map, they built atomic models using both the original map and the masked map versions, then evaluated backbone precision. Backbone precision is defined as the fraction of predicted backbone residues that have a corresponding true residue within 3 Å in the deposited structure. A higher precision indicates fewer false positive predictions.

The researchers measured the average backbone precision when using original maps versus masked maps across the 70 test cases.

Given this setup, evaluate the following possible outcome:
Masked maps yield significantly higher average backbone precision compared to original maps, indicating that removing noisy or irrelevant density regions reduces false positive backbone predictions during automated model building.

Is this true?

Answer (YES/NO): NO